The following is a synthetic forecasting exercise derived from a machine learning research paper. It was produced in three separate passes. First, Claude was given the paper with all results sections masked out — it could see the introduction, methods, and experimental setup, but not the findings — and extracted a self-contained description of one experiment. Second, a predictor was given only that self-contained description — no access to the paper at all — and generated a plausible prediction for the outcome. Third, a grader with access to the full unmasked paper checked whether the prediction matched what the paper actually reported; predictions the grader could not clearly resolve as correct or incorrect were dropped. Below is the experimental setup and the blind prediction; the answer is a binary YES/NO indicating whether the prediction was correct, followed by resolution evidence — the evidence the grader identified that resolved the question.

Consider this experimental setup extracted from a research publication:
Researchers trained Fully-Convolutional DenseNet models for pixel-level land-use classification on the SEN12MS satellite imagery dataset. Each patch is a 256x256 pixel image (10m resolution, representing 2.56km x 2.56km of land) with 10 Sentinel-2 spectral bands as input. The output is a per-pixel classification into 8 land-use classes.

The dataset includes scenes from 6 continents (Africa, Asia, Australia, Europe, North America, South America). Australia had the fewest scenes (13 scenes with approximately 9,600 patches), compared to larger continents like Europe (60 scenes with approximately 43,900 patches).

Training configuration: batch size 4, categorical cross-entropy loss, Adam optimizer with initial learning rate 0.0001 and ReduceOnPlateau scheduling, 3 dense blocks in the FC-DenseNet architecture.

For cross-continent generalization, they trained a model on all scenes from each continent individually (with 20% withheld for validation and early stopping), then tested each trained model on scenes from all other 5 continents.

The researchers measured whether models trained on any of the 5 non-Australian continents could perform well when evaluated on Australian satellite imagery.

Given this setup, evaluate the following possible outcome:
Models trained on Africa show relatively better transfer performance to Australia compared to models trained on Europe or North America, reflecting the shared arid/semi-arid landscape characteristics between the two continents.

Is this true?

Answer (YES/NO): NO